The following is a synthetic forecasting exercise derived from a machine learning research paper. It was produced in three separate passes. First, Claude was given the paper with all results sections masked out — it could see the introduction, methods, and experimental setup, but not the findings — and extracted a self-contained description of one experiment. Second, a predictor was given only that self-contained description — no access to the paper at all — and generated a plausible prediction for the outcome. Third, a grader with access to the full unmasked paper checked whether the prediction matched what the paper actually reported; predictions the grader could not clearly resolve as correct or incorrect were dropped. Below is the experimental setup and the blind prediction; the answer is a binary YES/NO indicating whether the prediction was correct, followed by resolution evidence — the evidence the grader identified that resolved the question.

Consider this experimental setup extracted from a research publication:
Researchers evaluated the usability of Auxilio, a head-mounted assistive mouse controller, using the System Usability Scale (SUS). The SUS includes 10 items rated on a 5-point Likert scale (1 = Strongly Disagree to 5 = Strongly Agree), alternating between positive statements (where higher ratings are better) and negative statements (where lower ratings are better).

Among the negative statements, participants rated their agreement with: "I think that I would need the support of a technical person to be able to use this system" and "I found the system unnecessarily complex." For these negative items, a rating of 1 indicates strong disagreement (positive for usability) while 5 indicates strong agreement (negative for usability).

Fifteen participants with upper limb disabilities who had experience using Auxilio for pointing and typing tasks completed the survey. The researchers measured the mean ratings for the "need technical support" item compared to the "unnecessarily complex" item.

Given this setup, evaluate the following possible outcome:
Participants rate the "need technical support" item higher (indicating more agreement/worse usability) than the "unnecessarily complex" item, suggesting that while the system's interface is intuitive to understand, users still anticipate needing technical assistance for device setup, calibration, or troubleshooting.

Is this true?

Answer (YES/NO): YES